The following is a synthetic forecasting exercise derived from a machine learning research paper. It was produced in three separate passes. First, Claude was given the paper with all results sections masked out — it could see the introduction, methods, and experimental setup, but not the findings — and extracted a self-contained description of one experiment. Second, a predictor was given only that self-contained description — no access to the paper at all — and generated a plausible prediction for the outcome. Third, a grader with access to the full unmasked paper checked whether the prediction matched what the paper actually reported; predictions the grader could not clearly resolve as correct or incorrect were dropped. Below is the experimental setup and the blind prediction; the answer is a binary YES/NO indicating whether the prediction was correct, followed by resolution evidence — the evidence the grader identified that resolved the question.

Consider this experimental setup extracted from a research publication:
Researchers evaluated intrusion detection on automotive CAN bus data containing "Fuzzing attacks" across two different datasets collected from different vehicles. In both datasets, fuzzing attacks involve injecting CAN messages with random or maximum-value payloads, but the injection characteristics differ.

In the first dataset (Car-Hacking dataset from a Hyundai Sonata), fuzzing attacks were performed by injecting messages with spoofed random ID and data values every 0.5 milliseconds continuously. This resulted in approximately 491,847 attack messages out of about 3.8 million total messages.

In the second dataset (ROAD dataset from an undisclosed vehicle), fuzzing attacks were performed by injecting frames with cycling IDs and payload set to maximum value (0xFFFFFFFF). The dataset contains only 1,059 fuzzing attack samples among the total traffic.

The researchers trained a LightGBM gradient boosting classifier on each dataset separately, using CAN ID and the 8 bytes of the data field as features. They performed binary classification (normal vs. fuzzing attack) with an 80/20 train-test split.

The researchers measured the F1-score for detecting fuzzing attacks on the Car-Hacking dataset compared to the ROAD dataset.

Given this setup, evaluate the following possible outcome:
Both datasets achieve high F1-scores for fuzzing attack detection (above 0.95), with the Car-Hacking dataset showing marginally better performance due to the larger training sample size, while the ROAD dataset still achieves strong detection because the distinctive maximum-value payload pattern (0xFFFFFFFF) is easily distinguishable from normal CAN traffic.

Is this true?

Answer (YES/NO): NO